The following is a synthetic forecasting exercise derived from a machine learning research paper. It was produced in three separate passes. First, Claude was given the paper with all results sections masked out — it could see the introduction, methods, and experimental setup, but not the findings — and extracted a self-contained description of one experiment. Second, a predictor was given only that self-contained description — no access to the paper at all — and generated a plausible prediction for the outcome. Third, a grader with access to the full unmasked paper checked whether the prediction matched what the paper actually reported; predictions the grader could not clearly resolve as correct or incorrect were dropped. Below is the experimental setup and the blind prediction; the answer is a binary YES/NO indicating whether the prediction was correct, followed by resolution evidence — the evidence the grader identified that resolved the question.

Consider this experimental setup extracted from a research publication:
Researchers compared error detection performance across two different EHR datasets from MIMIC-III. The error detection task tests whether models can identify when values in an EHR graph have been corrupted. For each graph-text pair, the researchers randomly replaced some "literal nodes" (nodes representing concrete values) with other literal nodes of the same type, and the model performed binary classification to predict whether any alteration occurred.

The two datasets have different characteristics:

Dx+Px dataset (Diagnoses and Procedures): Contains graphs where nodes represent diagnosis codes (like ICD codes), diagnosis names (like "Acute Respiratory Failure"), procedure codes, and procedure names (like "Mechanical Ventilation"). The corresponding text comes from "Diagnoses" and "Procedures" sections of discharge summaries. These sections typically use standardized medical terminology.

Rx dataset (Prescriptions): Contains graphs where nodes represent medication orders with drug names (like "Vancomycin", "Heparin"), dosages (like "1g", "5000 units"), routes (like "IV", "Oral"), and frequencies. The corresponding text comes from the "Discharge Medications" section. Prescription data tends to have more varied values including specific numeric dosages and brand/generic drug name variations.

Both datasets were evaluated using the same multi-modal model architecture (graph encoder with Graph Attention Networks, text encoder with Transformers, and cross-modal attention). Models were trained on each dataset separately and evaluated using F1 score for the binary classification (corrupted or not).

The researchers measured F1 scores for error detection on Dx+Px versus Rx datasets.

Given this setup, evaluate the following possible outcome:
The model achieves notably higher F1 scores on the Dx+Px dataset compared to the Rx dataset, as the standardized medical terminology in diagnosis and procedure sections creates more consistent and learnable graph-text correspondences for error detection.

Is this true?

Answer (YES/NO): NO